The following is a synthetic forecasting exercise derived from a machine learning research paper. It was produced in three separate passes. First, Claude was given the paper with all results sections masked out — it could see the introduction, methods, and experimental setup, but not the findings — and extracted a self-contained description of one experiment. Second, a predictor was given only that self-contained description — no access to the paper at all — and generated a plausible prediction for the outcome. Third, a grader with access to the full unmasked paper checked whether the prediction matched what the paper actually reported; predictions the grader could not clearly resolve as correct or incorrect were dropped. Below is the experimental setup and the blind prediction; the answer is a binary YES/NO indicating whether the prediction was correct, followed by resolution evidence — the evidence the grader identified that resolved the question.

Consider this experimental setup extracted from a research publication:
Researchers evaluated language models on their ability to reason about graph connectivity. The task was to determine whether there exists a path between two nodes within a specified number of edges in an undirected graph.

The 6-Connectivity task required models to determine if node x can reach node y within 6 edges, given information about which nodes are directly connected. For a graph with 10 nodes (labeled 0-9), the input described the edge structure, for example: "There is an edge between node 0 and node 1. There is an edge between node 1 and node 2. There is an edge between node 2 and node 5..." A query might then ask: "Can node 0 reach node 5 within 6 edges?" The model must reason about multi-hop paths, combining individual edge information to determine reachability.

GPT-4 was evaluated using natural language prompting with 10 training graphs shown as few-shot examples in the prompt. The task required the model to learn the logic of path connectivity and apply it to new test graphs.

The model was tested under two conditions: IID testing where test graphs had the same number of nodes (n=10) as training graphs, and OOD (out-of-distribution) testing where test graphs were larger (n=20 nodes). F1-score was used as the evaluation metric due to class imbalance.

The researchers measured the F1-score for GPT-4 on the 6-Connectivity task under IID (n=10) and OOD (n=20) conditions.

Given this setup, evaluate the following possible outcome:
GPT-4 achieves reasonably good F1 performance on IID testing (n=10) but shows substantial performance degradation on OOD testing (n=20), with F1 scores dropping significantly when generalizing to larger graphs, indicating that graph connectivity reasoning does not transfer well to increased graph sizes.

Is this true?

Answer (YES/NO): YES